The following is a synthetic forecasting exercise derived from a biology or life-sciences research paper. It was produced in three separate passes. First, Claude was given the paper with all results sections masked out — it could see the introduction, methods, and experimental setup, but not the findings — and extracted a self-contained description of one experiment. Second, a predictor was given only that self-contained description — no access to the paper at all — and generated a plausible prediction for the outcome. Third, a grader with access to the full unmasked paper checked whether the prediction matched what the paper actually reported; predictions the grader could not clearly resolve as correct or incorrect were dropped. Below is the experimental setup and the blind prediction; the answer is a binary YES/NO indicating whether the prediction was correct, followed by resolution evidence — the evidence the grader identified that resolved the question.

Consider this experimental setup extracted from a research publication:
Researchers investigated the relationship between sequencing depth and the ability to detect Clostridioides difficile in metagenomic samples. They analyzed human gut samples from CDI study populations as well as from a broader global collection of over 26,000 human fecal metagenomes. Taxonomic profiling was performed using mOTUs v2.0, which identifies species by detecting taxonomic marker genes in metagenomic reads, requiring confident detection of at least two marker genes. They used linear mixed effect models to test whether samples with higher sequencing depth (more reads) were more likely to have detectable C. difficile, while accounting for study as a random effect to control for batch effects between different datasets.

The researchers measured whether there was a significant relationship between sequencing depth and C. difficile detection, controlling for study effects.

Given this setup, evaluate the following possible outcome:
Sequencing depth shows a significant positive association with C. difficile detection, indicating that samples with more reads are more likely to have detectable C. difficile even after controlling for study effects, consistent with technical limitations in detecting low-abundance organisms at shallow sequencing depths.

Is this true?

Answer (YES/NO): NO